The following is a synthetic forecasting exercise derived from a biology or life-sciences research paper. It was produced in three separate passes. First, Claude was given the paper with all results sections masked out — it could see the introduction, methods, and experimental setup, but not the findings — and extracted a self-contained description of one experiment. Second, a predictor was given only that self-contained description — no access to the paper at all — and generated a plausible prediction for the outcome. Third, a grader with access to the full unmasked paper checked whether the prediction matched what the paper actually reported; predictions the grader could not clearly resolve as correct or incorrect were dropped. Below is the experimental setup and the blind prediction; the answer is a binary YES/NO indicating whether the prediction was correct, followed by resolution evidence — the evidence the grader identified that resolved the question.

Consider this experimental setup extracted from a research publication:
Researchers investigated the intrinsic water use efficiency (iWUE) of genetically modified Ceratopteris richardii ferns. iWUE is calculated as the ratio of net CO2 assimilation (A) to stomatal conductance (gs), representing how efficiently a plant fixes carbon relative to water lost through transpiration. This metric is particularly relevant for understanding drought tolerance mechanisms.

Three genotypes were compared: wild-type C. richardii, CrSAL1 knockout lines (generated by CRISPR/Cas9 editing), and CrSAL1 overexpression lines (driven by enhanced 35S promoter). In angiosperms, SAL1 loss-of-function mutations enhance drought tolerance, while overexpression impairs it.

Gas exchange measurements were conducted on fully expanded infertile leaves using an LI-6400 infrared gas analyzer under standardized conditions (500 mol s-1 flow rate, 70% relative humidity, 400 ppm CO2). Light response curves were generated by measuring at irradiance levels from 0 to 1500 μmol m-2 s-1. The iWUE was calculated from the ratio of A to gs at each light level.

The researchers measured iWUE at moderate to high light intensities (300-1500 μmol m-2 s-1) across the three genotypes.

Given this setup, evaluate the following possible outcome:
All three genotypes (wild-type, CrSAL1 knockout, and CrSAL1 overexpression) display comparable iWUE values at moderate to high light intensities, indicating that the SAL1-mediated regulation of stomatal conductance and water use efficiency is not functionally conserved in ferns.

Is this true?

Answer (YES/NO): NO